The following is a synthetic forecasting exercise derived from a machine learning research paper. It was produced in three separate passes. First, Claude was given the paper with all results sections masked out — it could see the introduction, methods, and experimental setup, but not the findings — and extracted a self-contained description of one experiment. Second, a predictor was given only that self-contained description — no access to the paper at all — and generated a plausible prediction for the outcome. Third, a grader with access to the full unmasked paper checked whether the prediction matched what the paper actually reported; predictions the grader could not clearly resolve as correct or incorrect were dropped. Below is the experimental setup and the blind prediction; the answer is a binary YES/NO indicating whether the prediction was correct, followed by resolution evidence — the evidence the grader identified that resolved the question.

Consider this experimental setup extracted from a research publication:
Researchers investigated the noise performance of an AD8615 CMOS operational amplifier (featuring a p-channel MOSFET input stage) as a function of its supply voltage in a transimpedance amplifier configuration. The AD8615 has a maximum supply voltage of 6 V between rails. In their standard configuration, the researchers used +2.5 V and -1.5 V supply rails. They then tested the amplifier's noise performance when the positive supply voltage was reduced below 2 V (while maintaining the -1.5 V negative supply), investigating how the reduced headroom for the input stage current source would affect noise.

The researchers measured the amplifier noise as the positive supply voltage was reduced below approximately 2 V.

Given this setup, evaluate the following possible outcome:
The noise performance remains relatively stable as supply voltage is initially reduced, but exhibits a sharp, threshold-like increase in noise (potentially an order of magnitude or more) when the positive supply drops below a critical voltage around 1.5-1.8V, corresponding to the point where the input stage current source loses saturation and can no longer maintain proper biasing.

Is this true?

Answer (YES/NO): NO